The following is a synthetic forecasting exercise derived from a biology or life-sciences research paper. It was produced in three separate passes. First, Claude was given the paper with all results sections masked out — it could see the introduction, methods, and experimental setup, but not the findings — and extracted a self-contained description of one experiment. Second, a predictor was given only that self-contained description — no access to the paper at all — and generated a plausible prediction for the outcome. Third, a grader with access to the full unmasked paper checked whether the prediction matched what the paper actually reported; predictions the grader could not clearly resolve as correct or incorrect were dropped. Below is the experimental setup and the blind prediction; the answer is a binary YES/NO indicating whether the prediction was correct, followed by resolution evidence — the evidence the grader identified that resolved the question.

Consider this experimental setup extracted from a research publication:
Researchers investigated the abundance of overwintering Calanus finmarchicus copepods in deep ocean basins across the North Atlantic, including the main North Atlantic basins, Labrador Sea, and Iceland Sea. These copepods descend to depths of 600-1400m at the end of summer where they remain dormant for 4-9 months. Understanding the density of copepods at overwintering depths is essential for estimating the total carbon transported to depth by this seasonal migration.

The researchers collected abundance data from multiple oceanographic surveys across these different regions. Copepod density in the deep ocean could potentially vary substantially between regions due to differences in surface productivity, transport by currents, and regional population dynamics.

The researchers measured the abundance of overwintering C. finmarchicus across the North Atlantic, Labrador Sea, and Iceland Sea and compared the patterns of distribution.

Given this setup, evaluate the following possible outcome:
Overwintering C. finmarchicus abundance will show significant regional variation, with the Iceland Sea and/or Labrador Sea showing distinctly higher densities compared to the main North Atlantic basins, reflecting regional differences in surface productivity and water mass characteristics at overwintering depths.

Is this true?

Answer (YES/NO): NO